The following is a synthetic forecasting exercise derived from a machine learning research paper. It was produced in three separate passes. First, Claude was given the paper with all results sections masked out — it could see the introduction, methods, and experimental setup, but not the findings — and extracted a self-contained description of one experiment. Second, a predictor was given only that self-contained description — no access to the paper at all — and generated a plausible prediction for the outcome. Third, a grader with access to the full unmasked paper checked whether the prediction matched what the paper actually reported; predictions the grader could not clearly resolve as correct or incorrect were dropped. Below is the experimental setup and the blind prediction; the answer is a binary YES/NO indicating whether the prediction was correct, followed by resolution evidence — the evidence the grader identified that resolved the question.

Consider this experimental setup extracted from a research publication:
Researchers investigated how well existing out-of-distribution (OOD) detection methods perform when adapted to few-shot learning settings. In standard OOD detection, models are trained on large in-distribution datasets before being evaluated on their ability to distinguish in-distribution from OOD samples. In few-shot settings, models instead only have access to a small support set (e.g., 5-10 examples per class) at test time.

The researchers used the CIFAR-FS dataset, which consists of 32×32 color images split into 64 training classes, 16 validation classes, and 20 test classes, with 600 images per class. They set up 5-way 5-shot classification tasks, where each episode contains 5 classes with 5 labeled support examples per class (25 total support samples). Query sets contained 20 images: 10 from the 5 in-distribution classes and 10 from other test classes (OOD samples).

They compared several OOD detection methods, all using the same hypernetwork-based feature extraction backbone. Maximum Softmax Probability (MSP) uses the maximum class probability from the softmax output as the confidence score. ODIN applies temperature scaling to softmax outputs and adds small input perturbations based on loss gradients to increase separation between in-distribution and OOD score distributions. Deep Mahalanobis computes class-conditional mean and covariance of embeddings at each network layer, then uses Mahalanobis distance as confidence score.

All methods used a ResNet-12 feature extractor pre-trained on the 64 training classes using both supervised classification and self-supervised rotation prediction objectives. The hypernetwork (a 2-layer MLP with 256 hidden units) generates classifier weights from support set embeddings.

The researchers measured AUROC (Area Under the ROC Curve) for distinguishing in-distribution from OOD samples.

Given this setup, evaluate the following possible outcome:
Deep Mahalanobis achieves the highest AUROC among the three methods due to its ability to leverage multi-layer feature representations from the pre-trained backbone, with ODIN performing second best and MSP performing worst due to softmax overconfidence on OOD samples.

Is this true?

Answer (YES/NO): NO